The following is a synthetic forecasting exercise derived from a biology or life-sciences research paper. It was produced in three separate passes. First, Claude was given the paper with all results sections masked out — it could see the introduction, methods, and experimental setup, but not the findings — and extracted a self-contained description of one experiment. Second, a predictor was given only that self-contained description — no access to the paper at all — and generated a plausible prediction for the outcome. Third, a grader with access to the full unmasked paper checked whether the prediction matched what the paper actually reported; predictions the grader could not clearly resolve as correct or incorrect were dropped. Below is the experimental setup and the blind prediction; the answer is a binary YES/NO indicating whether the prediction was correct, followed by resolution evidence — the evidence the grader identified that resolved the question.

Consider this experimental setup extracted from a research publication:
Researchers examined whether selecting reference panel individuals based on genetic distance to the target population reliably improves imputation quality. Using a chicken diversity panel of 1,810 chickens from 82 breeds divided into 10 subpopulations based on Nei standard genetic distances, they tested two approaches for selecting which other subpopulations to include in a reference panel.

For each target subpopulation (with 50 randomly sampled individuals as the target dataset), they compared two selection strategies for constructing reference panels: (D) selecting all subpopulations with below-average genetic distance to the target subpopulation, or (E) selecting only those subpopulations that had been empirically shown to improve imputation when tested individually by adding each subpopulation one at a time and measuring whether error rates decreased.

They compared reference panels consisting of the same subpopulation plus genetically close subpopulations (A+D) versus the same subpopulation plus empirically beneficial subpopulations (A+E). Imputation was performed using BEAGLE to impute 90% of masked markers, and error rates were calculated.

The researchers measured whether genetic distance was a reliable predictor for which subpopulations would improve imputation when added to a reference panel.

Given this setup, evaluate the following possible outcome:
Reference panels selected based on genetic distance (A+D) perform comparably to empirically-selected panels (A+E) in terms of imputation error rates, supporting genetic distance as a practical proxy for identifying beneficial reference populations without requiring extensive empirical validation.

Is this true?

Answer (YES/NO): NO